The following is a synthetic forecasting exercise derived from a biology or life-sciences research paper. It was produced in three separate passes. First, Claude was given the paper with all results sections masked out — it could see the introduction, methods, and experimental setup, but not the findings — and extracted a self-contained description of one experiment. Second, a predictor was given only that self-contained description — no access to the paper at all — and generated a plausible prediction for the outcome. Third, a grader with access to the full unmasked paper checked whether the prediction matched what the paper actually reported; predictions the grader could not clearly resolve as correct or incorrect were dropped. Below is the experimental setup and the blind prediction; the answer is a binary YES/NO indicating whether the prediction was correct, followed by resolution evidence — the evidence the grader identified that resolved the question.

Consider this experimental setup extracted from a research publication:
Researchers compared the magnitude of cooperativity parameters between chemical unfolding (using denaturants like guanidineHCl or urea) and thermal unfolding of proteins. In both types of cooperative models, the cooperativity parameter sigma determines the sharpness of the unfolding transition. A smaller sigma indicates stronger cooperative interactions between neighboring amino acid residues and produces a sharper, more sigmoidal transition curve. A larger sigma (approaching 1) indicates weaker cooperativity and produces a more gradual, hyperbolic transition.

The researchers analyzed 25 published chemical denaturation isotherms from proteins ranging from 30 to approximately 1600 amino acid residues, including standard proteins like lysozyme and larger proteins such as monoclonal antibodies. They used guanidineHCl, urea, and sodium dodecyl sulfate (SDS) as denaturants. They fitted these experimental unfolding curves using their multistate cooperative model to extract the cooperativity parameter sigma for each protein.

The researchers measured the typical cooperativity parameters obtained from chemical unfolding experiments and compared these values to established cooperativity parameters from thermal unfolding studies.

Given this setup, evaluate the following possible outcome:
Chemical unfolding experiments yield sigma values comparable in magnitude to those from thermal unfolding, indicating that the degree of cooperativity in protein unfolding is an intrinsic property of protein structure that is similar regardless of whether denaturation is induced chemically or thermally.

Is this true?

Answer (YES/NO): NO